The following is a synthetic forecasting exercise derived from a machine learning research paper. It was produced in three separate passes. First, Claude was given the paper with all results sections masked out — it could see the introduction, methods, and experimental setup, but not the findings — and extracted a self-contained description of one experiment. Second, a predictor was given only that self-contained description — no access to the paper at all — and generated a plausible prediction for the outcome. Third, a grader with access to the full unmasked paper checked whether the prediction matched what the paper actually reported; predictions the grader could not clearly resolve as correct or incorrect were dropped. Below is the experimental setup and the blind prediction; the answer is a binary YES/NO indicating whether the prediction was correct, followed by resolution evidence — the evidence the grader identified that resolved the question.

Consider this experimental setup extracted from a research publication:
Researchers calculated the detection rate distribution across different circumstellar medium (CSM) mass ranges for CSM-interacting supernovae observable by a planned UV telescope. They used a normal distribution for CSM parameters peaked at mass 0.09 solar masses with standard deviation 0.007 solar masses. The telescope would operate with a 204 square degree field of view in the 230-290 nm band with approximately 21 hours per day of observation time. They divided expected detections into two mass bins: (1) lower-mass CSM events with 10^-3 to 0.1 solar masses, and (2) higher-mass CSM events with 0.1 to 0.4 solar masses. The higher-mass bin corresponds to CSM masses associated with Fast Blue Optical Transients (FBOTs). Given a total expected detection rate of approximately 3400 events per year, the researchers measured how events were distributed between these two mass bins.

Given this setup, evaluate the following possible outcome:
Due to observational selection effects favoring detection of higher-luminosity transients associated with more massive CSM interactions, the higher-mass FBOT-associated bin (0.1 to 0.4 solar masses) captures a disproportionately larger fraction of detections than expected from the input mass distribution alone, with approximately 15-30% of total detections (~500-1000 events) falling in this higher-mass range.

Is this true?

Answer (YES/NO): NO